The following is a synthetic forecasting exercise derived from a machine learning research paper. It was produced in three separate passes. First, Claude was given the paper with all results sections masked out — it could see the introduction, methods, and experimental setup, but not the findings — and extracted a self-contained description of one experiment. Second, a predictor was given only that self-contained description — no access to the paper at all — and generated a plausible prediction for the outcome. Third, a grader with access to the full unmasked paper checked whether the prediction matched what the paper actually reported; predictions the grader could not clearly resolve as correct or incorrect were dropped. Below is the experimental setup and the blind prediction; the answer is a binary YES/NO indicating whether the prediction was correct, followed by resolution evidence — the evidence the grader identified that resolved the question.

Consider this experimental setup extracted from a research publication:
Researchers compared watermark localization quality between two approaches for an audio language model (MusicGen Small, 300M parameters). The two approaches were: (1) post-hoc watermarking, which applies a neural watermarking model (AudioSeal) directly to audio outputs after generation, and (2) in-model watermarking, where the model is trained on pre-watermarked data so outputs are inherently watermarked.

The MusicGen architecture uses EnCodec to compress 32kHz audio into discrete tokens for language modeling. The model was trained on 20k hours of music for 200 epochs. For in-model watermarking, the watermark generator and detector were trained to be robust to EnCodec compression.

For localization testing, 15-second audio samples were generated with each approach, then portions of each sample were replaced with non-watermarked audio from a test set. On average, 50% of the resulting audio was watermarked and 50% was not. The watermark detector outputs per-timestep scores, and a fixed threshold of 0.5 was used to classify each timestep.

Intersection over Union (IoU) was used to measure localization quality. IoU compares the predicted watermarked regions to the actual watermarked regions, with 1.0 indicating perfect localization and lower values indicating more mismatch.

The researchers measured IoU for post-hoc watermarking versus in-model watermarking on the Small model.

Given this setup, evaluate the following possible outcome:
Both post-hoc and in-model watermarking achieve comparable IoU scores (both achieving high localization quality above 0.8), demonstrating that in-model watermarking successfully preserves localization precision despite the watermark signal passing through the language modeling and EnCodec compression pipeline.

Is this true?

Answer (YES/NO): NO